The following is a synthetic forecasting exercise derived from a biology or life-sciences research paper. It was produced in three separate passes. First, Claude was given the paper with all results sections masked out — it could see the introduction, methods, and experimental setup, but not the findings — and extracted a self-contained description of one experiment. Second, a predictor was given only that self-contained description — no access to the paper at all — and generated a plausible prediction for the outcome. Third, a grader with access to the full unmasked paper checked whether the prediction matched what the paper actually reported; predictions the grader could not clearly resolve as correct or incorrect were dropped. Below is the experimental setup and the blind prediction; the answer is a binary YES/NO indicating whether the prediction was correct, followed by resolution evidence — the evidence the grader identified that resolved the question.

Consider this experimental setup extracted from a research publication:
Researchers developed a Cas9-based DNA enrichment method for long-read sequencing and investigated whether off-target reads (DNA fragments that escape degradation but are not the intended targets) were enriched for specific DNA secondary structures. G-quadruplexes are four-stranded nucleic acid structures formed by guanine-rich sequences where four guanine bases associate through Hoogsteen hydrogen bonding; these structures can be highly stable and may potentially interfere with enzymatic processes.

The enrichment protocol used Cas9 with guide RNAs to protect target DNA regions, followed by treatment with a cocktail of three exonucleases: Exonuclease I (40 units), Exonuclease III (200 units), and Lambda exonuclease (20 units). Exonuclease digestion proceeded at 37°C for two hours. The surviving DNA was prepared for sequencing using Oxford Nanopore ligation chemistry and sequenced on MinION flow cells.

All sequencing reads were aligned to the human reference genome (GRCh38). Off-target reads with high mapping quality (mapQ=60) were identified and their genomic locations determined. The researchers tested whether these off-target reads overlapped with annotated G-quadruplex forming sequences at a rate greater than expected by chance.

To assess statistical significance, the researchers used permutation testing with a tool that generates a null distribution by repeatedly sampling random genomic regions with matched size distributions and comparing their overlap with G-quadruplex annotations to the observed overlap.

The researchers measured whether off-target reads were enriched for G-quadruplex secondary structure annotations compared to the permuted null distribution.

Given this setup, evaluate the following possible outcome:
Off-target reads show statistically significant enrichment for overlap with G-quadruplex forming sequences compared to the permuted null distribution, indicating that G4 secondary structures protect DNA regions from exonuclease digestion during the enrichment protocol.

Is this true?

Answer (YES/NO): NO